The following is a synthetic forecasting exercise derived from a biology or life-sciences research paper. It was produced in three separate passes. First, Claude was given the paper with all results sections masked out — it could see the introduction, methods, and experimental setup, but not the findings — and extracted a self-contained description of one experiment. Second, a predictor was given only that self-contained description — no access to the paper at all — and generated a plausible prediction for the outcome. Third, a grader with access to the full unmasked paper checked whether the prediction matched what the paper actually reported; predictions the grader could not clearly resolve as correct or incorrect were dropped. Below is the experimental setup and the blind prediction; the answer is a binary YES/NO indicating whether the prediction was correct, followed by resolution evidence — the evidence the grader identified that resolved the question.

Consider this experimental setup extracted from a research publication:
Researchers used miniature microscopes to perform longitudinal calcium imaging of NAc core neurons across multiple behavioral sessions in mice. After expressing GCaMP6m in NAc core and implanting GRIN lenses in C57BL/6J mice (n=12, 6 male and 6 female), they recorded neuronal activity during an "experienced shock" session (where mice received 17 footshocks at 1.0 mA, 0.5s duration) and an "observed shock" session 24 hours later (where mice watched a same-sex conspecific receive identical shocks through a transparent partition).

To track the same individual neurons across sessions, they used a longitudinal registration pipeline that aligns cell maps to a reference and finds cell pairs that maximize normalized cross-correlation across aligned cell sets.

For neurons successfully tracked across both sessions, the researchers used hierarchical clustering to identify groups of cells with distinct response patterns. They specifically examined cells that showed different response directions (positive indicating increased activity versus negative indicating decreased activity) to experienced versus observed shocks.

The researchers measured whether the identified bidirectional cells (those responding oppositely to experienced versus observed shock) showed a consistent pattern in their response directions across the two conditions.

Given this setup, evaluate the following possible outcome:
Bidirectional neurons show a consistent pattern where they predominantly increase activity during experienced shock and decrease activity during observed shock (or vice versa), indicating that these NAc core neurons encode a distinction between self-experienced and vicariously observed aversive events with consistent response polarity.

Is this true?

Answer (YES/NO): YES